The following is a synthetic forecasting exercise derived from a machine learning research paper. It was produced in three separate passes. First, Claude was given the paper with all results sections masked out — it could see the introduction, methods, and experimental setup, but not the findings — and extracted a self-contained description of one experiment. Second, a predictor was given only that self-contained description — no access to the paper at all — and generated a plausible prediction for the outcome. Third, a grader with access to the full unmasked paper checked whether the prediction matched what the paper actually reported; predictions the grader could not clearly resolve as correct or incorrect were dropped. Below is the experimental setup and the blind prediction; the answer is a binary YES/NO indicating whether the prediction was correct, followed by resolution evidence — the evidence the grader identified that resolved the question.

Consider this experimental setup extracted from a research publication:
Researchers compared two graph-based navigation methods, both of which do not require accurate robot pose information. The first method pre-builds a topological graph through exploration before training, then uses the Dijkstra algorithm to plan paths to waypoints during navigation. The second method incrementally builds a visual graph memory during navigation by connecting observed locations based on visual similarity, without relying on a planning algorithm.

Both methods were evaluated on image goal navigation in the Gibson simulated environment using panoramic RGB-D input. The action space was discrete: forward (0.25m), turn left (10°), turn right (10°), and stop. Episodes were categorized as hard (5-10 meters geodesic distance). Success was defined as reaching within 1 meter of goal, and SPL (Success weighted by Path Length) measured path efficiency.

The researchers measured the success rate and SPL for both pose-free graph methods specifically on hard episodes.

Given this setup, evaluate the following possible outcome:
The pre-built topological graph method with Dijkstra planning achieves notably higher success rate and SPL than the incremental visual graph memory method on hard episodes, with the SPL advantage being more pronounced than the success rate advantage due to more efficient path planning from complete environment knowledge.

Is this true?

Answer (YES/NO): NO